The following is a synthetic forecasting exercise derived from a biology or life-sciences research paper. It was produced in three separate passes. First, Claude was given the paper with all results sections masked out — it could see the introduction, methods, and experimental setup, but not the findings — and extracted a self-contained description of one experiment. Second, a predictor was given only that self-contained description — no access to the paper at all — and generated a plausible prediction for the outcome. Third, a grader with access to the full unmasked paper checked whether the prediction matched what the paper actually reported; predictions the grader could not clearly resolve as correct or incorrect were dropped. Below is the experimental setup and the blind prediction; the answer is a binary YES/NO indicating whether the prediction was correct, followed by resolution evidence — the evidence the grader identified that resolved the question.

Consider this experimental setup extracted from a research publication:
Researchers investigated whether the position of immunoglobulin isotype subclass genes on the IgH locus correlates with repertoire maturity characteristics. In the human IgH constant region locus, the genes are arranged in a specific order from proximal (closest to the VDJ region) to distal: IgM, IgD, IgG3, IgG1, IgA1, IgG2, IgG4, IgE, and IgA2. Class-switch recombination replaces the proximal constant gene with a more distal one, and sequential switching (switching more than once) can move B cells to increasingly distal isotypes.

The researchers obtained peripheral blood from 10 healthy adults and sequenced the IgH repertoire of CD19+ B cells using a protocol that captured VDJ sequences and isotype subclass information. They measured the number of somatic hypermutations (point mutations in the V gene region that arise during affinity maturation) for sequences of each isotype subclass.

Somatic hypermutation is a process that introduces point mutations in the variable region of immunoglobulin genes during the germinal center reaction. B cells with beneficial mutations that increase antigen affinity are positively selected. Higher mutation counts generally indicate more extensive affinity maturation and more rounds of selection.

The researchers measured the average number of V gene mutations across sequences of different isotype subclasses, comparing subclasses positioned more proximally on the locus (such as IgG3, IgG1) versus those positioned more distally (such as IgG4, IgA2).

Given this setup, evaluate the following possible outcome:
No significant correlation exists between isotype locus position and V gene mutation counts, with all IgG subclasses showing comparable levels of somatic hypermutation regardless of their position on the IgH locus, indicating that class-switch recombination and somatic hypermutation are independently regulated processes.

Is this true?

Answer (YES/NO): YES